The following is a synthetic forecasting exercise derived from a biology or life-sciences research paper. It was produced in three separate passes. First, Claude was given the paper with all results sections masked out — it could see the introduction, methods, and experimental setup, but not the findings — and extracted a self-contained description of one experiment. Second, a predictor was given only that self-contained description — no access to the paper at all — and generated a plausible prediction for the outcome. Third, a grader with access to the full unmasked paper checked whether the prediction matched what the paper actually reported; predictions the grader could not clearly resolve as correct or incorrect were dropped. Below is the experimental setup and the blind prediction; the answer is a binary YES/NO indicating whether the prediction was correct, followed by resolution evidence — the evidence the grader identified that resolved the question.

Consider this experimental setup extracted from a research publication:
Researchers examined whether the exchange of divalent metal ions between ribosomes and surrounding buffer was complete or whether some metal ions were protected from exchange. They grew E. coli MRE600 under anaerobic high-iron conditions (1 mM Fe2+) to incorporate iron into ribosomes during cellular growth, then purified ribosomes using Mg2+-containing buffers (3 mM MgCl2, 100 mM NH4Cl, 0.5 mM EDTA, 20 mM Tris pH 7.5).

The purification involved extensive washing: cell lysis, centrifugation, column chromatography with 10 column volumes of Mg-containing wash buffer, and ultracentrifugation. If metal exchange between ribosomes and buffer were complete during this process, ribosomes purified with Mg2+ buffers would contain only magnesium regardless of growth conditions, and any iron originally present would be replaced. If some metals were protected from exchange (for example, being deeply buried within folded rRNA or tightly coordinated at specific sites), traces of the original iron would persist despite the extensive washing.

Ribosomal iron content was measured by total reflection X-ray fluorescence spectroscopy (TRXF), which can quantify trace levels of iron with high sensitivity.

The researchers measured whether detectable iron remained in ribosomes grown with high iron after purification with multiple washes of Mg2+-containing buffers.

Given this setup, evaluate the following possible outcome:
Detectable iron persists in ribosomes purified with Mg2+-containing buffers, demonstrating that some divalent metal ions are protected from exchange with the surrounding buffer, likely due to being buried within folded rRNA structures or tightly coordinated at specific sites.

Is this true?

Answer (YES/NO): YES